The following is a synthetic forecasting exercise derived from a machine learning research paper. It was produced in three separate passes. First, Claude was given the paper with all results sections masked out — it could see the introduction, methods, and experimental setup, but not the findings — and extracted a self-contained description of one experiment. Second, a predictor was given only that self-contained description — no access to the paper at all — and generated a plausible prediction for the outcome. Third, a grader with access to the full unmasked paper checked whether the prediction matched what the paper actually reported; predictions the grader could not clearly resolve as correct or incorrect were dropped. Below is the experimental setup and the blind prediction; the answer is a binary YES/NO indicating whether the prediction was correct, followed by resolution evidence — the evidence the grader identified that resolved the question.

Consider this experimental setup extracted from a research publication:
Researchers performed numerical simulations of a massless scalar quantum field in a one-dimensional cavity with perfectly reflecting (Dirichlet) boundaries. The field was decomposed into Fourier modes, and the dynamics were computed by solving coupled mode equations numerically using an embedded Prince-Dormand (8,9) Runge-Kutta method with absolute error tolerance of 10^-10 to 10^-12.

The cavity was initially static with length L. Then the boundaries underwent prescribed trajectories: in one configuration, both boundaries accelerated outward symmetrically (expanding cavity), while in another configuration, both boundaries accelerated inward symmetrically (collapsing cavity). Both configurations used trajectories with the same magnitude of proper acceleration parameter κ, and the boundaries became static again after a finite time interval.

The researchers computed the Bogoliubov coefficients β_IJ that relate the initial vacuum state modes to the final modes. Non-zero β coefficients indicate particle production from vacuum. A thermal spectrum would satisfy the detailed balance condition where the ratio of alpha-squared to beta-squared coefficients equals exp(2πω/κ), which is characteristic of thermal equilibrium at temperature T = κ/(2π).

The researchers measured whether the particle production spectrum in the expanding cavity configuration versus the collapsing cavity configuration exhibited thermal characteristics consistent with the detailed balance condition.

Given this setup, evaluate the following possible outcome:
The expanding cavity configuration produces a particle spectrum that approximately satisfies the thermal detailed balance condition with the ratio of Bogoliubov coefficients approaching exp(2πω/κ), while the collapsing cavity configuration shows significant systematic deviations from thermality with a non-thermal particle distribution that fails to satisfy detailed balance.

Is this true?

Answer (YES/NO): YES